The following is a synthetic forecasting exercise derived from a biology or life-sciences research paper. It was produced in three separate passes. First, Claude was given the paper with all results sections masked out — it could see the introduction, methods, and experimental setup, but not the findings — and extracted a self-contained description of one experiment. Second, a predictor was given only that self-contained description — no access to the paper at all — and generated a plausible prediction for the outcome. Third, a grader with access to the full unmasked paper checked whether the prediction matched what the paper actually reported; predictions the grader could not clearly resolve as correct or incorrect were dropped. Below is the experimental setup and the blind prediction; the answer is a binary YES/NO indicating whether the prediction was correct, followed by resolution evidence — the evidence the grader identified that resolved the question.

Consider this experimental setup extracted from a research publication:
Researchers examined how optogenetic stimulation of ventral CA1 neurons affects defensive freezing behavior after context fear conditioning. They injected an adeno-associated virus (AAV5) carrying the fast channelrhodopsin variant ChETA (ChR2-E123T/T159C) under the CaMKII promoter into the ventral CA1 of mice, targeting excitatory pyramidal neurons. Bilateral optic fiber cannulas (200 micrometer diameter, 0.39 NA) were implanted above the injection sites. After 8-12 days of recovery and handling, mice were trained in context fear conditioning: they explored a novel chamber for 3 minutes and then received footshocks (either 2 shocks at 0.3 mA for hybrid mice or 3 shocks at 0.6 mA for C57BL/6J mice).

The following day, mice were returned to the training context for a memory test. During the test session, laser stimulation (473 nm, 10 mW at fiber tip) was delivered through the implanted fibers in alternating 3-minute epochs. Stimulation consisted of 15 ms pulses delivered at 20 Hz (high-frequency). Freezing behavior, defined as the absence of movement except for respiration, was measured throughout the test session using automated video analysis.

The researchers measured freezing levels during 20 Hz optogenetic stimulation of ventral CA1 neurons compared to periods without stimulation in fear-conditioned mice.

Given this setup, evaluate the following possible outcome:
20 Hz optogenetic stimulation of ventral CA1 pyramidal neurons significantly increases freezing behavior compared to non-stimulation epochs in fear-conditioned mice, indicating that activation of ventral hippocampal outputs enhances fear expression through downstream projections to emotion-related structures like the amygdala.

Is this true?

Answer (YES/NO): NO